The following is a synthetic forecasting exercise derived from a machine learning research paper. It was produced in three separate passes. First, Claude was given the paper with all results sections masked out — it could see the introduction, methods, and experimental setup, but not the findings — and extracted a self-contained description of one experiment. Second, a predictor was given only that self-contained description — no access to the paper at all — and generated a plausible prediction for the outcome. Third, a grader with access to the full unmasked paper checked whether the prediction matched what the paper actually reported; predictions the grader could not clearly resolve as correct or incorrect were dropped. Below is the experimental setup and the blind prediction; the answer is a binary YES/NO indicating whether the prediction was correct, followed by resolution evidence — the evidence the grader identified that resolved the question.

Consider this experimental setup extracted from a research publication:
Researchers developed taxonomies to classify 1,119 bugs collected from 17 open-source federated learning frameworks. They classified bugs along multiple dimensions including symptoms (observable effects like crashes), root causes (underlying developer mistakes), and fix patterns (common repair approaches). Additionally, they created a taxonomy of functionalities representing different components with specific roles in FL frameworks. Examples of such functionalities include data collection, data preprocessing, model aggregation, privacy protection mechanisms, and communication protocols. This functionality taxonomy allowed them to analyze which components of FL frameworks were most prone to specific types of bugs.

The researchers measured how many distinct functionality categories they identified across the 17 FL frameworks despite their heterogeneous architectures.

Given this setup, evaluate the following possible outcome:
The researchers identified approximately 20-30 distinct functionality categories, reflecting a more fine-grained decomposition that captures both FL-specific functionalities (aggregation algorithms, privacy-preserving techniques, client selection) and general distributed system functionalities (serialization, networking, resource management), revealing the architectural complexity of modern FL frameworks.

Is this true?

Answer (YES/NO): YES